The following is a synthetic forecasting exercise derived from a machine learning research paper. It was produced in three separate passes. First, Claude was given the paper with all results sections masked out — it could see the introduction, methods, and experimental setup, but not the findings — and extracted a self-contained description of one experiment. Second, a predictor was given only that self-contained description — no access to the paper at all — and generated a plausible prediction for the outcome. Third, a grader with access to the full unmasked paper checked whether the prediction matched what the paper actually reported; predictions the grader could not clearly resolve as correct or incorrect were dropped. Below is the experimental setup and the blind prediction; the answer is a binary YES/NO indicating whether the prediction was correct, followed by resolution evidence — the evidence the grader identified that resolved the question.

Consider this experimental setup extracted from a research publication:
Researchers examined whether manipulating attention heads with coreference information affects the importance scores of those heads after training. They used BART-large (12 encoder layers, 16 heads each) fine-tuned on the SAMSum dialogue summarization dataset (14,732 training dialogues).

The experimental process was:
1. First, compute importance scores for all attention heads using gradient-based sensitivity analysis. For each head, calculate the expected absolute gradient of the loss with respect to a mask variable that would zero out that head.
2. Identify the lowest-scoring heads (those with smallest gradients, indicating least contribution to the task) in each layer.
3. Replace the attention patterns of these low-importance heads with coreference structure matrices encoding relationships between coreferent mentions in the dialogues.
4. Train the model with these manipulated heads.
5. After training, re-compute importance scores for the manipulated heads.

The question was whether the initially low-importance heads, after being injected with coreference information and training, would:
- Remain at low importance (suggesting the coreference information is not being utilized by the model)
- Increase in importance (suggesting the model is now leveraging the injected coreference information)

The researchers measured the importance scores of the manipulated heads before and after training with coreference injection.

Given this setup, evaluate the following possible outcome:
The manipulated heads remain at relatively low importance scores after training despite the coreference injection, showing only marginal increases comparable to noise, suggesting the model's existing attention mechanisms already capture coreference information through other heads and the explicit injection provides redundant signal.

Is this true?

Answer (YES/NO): NO